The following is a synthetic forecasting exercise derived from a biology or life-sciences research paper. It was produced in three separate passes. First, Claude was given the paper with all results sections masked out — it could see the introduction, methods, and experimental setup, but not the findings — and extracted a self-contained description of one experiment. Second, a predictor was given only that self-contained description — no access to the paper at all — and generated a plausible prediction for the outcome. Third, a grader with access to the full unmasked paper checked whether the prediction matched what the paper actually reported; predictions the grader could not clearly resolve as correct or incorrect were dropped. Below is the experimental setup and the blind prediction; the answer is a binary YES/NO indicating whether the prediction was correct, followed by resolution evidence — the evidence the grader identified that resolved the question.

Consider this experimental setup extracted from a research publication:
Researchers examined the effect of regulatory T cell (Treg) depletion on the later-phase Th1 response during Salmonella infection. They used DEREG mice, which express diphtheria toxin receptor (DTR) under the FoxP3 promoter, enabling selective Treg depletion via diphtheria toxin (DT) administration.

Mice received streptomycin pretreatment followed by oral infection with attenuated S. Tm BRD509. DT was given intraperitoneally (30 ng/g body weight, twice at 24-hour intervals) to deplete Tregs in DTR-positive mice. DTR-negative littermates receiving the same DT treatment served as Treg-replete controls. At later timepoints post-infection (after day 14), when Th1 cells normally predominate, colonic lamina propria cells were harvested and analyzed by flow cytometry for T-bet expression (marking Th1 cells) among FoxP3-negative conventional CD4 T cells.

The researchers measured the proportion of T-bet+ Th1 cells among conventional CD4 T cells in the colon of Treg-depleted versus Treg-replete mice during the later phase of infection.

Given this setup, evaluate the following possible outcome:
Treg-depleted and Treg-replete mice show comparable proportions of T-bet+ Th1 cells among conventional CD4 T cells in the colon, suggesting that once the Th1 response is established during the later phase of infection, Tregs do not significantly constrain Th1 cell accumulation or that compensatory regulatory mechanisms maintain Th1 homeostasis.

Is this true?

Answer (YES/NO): NO